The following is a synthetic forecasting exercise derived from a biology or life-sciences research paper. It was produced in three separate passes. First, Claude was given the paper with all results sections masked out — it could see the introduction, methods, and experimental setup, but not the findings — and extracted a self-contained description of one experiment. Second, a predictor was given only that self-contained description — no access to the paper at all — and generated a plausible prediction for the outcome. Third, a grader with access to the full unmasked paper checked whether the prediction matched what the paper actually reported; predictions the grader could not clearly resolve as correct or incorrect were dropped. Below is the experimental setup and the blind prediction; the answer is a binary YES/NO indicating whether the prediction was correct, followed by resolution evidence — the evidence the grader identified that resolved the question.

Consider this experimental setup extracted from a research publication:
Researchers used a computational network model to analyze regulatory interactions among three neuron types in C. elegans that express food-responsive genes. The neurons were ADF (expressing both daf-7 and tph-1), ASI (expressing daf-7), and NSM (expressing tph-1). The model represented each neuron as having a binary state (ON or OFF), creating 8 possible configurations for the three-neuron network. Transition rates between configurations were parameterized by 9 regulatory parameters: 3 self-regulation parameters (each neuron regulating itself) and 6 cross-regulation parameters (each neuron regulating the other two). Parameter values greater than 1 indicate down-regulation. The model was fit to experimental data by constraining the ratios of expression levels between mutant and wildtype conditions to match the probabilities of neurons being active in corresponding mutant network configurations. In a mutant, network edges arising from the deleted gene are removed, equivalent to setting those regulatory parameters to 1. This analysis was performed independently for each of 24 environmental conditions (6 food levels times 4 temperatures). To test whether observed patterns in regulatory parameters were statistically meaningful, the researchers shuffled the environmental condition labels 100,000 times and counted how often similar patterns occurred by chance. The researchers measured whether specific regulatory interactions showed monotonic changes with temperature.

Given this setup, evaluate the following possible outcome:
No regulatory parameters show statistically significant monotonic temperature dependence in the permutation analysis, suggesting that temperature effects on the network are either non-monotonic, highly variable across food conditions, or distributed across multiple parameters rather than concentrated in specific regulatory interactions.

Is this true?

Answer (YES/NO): NO